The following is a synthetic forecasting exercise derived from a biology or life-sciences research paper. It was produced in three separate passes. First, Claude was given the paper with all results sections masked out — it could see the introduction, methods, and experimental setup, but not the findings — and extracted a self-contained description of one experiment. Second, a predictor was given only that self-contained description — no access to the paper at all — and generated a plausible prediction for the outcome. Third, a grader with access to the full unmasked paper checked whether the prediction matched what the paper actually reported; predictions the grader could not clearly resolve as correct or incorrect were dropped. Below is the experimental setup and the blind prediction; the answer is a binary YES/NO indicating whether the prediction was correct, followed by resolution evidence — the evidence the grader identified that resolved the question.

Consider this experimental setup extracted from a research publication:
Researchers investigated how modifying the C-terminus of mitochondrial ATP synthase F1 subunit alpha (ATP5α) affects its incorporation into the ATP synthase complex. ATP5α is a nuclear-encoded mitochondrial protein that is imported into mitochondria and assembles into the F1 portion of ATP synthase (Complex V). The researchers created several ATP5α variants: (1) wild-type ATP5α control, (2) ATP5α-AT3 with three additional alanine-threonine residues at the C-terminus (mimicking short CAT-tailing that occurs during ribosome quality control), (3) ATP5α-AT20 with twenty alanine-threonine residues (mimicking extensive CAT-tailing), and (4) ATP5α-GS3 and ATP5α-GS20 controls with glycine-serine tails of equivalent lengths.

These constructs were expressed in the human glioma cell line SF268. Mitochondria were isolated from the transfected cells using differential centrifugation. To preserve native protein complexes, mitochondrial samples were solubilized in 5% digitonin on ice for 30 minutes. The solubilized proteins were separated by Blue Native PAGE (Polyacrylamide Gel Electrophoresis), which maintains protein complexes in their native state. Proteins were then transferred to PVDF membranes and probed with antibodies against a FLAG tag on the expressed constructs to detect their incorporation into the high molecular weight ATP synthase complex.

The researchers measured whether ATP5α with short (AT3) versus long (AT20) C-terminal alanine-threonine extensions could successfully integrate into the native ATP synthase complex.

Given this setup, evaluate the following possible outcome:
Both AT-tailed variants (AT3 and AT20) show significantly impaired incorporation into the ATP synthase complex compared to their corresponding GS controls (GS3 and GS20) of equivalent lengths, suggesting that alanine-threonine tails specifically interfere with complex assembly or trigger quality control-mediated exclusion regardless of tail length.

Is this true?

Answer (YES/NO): NO